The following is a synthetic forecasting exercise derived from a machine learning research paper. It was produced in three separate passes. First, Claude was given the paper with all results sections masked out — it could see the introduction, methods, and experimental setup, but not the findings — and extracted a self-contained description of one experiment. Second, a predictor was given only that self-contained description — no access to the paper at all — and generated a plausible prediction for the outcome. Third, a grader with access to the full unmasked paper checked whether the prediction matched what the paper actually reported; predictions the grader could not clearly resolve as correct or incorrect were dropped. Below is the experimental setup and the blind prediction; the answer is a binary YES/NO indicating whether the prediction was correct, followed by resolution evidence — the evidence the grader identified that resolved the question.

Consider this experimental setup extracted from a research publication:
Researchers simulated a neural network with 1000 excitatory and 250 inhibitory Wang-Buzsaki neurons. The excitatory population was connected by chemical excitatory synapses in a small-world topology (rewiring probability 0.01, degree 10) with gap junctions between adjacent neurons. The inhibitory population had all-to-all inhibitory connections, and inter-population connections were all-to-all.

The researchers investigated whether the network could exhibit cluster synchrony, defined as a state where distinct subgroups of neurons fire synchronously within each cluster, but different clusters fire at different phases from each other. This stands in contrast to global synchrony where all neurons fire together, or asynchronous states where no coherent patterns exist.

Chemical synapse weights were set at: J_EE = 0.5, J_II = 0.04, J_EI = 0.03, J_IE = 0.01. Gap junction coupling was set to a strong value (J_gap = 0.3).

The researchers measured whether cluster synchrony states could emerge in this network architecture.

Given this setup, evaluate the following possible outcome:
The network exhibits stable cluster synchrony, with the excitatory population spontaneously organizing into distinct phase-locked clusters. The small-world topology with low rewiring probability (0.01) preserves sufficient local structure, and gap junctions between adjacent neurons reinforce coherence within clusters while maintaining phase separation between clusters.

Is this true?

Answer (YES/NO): NO